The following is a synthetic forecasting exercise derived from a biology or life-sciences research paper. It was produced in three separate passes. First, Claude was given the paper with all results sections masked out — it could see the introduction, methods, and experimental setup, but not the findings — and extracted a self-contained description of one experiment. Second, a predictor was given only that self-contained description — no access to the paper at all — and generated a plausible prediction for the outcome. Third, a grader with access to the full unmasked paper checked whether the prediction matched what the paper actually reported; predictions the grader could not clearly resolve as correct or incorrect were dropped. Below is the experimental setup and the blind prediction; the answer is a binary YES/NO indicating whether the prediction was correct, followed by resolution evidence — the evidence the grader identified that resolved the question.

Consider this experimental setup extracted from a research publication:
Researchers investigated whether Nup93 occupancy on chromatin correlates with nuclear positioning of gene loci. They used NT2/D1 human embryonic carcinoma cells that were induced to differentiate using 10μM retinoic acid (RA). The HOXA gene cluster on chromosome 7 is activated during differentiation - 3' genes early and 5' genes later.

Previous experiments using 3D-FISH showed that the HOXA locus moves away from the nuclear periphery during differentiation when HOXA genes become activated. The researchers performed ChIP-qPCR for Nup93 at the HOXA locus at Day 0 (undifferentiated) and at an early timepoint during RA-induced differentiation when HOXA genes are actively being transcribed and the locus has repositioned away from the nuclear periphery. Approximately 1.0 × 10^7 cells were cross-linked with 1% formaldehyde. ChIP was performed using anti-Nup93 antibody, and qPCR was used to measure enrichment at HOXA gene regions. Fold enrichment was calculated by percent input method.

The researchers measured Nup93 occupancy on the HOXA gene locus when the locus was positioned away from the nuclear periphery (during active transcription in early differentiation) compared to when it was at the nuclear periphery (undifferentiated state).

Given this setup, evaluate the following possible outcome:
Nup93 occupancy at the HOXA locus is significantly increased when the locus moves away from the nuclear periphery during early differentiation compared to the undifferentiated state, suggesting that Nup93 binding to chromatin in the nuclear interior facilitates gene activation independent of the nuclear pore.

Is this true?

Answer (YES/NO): NO